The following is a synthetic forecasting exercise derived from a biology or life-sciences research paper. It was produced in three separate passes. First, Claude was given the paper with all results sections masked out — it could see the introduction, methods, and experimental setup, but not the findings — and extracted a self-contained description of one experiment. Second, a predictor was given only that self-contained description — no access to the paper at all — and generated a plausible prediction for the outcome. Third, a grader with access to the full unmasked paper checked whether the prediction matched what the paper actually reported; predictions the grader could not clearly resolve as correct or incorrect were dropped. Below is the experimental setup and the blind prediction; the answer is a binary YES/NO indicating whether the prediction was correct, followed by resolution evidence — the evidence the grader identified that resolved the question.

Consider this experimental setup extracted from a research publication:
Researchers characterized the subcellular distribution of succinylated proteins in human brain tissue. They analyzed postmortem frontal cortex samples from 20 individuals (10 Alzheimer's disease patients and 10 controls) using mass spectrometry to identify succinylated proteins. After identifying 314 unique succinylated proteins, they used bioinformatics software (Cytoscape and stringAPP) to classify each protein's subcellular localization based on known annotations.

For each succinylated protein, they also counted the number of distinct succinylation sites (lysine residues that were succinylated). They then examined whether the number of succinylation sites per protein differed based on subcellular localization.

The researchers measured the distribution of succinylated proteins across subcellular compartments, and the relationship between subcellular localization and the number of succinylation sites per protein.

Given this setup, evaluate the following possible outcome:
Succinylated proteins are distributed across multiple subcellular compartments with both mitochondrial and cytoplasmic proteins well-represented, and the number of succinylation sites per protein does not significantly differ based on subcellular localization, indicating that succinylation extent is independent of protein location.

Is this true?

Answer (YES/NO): NO